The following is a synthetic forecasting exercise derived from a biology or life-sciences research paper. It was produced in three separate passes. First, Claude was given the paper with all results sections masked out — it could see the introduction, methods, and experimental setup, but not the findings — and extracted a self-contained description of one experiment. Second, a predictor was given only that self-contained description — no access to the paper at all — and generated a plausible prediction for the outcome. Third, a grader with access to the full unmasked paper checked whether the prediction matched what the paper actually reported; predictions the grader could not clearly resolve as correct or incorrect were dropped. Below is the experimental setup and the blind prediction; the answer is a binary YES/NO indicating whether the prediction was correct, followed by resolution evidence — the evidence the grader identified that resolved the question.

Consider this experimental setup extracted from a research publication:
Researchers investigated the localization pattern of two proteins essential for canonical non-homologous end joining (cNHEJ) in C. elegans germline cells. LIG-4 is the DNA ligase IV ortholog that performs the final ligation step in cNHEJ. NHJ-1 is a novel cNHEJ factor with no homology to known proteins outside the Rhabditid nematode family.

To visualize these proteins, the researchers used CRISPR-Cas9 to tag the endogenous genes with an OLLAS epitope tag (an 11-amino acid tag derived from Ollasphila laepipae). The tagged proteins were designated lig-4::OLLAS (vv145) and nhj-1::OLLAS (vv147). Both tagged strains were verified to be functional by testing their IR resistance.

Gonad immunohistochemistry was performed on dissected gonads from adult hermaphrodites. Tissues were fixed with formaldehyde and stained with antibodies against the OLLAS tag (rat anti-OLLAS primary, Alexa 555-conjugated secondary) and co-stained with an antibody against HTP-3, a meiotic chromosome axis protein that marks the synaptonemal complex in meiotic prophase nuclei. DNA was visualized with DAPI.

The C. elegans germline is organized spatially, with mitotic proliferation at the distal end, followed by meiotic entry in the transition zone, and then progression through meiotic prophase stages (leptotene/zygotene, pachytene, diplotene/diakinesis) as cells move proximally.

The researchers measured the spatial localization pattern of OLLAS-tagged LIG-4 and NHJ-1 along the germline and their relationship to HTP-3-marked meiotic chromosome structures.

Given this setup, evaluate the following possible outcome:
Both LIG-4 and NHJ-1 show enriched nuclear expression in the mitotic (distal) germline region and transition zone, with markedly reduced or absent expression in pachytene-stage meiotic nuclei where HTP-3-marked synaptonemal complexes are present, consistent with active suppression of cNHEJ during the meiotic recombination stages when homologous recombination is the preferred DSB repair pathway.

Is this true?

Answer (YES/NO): NO